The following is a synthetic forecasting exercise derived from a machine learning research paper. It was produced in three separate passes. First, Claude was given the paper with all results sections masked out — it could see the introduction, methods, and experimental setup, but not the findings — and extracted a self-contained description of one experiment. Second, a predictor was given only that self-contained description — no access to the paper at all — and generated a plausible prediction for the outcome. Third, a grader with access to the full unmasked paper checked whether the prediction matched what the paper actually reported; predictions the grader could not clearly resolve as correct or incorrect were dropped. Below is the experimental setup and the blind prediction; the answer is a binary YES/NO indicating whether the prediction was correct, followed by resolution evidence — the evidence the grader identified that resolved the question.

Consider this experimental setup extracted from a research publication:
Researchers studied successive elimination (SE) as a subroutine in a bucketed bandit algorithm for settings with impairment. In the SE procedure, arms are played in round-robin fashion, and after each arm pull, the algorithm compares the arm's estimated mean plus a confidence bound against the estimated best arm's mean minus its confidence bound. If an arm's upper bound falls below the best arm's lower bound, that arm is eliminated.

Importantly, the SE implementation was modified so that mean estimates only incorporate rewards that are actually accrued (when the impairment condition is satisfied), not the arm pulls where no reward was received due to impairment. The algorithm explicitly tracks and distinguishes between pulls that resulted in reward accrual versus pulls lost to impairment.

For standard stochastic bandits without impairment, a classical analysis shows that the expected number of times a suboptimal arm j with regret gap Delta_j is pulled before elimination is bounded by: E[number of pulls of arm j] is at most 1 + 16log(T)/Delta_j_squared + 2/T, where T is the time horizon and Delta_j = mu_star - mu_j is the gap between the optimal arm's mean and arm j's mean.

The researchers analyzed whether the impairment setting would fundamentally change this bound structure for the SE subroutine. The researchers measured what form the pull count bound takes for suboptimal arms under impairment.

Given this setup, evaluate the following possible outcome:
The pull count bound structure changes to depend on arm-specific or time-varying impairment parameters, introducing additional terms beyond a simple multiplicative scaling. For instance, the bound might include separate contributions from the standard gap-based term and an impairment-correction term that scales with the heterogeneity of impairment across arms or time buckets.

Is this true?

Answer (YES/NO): NO